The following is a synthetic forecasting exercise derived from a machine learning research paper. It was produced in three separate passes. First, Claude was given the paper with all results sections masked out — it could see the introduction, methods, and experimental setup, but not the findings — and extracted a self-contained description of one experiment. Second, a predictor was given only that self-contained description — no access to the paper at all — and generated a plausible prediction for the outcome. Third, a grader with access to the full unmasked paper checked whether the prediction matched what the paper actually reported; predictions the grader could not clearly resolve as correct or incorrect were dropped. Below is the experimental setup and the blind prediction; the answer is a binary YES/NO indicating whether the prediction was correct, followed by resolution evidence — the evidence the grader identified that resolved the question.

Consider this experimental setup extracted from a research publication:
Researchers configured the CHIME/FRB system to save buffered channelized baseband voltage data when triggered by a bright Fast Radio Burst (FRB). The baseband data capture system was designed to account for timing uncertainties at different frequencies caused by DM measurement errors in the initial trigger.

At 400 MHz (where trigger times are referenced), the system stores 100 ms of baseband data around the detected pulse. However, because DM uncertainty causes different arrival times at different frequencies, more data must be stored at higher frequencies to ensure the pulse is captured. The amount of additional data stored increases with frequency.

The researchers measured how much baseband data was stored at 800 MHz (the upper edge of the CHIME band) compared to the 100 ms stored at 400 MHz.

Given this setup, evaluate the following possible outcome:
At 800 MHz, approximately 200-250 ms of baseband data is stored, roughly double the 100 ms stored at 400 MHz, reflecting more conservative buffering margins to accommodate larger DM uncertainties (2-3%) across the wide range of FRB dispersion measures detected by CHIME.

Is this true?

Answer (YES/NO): NO